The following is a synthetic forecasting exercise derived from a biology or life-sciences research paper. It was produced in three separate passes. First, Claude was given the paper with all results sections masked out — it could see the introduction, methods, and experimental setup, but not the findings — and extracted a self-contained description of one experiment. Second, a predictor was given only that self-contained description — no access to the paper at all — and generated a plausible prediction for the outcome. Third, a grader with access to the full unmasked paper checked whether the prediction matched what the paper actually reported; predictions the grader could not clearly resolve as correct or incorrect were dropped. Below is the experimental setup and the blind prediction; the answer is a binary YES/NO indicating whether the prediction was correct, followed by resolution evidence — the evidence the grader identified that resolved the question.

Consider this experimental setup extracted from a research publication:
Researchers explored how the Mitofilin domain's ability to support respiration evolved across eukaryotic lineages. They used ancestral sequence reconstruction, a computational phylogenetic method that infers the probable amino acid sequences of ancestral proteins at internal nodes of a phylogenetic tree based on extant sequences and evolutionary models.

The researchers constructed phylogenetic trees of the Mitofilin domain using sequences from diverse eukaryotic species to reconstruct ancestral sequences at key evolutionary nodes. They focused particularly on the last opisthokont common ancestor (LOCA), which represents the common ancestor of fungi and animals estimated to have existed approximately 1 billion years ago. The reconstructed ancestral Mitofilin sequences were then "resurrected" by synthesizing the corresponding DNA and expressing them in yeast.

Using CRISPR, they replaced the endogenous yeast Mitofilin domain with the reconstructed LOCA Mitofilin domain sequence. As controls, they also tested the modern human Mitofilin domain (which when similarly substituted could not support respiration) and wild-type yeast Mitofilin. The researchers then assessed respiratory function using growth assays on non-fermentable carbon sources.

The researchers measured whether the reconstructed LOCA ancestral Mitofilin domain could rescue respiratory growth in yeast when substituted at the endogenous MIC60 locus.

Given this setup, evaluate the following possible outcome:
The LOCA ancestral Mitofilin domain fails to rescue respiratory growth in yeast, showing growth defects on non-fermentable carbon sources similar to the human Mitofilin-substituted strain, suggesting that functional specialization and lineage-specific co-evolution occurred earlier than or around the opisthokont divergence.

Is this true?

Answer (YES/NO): NO